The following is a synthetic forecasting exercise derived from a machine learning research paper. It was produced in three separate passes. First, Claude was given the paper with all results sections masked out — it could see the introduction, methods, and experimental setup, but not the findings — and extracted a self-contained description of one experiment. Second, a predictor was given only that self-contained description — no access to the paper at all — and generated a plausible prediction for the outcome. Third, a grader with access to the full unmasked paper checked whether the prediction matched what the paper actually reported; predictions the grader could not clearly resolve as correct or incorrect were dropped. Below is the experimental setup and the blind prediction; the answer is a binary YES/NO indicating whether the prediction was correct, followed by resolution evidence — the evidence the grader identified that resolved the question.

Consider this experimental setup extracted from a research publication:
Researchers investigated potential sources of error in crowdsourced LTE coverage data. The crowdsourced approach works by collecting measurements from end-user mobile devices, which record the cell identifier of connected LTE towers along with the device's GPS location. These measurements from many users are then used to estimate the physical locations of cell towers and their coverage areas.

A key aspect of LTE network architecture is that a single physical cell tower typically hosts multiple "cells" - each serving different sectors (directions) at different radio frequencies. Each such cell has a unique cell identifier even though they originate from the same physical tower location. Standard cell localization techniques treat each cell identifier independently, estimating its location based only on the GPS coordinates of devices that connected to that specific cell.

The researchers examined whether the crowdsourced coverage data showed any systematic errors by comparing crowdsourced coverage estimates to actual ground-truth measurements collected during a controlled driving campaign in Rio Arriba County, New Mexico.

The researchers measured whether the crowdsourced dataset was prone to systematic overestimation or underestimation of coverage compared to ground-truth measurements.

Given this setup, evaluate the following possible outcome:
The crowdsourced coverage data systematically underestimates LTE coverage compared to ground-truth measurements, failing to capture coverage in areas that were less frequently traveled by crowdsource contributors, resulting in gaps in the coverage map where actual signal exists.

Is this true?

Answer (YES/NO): NO